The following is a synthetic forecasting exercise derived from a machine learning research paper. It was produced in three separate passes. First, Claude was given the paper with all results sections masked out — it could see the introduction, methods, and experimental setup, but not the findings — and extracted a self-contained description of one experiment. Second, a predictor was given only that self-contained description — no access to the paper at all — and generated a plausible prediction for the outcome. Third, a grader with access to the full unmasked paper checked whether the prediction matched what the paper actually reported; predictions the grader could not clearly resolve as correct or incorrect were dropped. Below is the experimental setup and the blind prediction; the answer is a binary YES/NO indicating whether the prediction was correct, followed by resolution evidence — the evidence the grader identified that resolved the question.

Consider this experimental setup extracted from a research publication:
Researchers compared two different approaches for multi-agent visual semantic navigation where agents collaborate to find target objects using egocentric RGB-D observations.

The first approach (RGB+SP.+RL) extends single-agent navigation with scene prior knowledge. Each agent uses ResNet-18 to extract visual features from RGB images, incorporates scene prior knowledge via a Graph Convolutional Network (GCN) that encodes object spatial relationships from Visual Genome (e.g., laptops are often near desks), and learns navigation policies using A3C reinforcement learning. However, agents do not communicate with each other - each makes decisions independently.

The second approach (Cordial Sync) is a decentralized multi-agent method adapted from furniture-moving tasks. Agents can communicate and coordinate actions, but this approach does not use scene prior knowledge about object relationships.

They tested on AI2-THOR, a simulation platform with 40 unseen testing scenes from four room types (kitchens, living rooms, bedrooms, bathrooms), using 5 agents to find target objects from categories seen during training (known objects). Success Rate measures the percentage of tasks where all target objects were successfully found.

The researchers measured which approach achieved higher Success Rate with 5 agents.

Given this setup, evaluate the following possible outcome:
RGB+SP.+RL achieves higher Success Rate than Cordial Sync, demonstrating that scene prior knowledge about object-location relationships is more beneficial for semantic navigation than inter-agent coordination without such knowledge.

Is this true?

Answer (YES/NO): NO